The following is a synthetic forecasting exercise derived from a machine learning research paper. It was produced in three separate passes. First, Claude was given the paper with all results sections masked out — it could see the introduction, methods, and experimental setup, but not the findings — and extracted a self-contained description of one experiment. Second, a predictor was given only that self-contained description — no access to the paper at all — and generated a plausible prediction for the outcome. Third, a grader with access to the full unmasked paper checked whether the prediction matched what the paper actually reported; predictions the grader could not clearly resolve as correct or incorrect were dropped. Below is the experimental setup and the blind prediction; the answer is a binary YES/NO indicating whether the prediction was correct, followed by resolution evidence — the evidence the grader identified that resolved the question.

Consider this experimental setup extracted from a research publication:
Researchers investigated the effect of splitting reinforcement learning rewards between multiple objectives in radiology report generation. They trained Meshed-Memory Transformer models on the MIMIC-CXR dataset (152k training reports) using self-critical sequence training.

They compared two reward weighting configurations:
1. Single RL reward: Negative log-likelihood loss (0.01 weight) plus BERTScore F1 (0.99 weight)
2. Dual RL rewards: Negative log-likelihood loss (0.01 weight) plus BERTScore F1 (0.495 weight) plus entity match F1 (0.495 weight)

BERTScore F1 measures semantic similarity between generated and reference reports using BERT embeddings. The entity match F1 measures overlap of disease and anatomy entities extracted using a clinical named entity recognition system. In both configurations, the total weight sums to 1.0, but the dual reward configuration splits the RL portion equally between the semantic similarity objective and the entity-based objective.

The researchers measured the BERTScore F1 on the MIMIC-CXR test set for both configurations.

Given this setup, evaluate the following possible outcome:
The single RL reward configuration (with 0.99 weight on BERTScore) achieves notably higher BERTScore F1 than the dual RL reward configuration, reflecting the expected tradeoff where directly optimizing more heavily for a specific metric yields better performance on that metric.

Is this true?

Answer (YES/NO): NO